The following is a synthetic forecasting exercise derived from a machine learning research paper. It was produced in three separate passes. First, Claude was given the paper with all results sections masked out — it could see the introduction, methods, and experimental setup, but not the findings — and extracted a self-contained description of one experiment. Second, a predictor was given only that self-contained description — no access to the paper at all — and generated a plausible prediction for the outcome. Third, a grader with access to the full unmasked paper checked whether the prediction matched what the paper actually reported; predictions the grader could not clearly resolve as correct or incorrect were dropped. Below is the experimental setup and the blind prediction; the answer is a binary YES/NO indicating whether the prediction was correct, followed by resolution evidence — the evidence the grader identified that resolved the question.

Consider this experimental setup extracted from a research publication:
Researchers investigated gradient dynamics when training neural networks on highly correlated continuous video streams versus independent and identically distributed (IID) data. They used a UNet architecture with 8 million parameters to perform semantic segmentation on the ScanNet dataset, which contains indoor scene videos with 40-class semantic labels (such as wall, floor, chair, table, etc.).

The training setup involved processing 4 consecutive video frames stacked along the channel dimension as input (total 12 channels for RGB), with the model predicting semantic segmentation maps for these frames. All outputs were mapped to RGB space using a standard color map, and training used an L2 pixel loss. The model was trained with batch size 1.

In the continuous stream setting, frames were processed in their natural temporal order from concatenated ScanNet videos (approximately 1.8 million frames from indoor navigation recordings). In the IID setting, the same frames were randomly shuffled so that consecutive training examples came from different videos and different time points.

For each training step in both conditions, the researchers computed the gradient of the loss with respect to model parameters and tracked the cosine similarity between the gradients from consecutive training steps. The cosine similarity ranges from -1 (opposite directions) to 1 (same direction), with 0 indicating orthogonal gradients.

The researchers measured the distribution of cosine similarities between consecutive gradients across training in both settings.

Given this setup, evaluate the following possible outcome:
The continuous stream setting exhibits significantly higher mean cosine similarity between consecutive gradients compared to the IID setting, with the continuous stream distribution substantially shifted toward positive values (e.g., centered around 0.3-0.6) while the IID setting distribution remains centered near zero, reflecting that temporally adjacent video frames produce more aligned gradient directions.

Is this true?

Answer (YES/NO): YES